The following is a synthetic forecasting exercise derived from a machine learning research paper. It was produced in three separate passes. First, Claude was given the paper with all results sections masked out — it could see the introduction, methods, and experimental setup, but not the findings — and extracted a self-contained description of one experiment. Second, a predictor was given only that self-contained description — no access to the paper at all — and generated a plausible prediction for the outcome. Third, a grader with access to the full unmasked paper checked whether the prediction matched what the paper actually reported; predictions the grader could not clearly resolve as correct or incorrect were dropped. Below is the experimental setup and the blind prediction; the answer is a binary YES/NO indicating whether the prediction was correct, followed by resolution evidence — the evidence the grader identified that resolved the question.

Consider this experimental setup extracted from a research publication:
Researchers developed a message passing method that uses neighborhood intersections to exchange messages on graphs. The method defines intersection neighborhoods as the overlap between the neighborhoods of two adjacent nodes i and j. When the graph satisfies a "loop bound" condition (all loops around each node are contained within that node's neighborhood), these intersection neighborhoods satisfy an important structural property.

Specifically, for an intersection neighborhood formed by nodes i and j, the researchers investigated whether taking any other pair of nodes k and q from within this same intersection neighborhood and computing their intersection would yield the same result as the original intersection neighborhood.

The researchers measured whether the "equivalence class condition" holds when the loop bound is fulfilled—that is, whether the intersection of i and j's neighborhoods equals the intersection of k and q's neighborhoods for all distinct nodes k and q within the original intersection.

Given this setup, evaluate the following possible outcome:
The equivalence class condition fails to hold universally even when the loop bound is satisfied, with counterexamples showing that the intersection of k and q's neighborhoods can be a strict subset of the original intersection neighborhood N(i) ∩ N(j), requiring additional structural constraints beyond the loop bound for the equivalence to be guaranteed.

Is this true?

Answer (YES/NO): NO